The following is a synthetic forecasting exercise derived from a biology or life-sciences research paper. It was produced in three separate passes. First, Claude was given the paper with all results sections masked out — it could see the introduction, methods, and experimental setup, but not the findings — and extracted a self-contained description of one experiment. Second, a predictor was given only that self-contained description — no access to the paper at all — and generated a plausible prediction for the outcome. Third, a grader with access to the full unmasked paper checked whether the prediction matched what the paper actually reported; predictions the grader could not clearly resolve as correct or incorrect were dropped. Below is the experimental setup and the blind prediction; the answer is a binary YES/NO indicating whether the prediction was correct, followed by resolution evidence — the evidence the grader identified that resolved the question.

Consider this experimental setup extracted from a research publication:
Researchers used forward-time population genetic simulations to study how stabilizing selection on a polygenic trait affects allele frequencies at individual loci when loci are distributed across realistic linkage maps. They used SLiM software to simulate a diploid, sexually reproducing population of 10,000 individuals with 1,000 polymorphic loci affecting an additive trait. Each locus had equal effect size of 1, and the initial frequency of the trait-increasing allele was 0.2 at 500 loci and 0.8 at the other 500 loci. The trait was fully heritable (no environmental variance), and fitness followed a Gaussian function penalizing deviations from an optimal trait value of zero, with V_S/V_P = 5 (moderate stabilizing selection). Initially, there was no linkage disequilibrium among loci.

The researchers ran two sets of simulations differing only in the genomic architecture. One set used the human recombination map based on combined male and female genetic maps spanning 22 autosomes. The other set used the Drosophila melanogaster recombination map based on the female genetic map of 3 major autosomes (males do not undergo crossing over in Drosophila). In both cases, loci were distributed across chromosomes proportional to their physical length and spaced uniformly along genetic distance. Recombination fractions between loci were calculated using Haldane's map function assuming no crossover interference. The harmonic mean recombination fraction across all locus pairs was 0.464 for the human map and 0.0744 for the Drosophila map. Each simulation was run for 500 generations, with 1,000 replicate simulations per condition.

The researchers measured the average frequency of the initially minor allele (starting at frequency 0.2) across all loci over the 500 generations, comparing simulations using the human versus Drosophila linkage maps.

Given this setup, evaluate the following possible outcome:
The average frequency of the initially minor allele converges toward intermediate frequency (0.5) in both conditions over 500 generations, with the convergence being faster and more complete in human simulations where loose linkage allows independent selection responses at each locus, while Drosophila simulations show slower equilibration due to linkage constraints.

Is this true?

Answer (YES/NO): NO